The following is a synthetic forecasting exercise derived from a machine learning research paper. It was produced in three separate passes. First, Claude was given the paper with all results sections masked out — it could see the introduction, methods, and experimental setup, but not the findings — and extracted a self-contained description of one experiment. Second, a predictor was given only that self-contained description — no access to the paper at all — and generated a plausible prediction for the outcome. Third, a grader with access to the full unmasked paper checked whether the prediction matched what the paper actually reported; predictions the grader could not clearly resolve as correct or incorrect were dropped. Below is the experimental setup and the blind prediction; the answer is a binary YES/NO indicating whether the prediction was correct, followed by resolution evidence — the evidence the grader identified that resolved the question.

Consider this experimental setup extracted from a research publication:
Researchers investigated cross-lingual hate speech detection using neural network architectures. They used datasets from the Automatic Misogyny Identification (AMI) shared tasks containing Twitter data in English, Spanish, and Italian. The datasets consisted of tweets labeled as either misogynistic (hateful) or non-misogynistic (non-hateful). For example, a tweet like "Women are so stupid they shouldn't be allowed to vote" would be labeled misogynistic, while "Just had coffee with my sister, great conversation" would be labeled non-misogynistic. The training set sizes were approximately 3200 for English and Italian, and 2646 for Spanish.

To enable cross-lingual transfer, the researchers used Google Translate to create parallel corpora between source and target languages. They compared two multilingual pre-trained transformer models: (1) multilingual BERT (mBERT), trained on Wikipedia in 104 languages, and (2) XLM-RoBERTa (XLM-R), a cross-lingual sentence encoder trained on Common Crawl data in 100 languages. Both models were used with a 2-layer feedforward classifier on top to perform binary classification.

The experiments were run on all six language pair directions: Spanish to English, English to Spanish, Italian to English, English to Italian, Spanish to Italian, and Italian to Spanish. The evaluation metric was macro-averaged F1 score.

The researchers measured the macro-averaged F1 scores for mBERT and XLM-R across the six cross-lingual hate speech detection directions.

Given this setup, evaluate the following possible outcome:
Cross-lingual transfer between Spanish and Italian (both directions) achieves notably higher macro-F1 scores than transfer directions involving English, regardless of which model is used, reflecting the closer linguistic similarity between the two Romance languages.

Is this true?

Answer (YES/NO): NO